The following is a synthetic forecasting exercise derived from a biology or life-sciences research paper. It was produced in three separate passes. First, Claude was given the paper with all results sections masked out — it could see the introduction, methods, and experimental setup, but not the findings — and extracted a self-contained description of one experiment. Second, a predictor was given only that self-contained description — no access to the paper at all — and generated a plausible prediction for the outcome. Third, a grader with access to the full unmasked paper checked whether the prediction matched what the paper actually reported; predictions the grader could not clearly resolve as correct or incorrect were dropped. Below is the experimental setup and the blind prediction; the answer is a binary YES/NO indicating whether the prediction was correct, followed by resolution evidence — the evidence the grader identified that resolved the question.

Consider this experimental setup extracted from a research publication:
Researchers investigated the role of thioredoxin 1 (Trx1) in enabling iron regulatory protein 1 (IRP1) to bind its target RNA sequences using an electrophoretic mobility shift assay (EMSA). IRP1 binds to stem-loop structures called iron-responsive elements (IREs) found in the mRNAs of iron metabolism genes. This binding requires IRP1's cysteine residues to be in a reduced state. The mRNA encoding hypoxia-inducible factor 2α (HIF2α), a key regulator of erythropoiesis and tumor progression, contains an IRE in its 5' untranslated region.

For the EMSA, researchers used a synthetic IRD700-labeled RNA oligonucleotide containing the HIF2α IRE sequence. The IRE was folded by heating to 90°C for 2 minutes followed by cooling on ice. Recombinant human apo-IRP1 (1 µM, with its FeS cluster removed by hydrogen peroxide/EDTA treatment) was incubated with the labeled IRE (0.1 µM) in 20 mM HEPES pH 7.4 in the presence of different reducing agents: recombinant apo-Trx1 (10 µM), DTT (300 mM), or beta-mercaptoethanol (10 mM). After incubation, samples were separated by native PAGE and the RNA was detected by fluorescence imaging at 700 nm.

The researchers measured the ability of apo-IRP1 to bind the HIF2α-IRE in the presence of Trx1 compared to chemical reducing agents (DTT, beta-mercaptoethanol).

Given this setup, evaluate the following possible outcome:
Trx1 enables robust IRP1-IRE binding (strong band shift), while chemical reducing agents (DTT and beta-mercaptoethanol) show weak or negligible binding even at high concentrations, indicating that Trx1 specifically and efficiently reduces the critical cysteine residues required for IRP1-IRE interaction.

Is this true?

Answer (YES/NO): NO